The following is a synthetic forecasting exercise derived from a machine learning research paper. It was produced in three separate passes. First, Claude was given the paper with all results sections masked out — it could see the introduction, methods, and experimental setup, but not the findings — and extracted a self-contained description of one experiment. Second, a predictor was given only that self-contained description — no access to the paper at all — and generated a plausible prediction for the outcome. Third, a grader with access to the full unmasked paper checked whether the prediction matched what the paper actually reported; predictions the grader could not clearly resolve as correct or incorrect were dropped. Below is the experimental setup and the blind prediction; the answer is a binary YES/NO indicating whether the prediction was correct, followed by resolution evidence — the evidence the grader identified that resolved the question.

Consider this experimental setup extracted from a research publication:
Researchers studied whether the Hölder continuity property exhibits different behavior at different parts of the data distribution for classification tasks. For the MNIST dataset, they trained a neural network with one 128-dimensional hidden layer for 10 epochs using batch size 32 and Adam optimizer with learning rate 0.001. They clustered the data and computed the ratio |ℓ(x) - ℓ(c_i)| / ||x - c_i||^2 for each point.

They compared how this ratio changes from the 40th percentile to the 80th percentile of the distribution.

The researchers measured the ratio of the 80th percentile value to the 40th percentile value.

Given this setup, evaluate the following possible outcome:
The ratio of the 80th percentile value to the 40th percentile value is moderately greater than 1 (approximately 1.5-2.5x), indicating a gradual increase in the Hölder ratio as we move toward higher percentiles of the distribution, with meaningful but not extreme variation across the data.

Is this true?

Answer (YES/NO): NO